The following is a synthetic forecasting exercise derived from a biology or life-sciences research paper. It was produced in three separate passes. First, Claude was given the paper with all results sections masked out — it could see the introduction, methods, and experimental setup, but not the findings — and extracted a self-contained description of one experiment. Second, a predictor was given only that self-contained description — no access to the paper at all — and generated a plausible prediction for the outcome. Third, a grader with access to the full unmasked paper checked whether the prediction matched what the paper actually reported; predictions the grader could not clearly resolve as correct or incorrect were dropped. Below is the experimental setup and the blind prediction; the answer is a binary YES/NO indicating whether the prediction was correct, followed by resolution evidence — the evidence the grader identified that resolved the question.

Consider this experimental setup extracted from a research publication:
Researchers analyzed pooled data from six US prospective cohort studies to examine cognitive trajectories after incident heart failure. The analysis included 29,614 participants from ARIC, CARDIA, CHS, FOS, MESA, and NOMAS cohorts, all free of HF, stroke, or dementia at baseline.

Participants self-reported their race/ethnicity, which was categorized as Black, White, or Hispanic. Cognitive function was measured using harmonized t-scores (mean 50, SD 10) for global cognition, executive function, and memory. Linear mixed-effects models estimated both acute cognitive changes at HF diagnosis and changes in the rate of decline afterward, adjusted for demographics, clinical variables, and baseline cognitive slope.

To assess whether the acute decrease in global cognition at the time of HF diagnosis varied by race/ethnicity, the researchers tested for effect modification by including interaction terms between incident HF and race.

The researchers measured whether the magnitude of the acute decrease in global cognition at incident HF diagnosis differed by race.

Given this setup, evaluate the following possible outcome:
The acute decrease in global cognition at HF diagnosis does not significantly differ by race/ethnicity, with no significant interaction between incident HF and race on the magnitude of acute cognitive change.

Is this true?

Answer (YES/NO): NO